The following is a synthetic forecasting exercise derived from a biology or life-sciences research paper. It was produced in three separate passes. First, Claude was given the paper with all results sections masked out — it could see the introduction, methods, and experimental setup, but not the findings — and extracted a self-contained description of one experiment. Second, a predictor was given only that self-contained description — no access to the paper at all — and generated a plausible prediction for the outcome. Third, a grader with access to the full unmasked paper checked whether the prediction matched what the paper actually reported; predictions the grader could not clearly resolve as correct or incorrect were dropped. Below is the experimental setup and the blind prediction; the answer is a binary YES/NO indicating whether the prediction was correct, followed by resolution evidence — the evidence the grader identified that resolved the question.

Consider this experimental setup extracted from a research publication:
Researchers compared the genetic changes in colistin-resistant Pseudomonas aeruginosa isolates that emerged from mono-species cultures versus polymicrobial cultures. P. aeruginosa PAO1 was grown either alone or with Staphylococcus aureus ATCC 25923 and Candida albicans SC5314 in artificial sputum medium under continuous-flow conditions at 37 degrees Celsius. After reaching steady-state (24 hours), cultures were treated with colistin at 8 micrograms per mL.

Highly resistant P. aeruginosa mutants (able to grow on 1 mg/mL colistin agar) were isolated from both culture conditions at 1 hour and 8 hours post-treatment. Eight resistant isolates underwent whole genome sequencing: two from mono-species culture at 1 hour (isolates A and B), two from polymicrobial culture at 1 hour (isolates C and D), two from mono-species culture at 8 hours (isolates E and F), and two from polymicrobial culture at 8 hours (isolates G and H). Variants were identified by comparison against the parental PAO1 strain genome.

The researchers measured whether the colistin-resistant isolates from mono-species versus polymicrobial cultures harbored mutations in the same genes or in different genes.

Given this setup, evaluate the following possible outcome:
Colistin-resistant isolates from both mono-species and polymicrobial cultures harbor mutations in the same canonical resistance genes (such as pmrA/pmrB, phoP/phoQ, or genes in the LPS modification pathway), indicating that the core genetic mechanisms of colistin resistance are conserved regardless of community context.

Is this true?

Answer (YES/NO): NO